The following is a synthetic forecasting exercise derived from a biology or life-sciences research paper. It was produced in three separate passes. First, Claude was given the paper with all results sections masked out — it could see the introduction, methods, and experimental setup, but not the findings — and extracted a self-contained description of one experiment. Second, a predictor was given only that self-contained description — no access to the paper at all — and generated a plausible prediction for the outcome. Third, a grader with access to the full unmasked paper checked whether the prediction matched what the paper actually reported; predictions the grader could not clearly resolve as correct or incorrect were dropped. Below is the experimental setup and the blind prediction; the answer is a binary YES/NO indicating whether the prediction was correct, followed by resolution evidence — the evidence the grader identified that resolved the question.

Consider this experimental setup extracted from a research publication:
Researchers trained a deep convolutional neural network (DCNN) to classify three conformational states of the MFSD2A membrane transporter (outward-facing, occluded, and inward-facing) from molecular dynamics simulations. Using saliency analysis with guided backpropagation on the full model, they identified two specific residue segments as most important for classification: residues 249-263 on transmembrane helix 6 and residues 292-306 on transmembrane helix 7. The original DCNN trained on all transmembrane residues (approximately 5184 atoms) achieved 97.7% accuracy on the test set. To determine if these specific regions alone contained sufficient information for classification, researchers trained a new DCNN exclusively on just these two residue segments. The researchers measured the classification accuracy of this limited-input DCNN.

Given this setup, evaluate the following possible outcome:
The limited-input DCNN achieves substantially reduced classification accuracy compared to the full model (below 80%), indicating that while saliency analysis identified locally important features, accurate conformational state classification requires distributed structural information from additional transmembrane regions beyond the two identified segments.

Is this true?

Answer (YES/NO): NO